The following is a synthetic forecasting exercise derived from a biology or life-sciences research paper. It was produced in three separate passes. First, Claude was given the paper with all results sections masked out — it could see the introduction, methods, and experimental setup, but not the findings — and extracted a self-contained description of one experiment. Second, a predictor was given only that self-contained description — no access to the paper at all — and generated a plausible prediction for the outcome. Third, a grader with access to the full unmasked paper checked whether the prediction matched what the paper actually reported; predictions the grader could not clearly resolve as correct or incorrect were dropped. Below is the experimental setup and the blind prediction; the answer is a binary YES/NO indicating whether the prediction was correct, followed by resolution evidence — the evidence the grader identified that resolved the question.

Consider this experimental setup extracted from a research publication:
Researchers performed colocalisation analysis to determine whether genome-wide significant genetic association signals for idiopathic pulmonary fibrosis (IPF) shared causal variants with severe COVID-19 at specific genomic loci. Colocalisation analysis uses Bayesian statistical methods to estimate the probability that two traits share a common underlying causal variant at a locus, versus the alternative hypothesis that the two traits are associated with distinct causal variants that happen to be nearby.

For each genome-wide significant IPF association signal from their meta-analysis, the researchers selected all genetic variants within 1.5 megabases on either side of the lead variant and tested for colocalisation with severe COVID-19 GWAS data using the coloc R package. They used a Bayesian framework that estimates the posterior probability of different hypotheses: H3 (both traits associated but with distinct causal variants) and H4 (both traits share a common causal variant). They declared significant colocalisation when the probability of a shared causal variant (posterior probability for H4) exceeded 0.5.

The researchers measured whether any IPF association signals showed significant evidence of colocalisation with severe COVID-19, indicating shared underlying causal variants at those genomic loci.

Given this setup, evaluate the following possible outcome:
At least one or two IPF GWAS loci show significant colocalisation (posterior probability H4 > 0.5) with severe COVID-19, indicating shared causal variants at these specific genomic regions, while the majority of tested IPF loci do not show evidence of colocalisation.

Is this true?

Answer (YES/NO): YES